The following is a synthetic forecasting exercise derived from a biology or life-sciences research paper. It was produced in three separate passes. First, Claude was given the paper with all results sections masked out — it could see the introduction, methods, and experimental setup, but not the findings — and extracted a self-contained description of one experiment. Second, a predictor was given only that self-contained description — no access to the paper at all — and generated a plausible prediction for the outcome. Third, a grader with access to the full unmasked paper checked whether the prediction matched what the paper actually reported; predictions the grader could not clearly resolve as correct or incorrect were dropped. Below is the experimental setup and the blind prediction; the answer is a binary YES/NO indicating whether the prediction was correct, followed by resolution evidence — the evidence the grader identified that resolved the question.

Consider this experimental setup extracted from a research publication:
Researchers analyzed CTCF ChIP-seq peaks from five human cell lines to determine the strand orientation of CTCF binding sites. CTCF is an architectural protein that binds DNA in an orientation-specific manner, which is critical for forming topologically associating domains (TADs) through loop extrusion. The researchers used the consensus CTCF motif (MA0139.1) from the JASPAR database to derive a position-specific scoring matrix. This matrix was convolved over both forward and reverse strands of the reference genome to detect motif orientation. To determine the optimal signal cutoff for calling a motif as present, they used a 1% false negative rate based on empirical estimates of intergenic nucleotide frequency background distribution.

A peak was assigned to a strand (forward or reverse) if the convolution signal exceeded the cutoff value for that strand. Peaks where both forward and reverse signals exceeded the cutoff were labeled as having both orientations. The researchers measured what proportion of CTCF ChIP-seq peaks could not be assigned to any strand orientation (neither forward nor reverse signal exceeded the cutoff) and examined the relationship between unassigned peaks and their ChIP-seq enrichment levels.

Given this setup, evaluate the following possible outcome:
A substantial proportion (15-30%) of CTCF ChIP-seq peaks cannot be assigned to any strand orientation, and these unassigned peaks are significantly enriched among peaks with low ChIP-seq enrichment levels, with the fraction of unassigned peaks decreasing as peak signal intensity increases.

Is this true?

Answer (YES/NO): YES